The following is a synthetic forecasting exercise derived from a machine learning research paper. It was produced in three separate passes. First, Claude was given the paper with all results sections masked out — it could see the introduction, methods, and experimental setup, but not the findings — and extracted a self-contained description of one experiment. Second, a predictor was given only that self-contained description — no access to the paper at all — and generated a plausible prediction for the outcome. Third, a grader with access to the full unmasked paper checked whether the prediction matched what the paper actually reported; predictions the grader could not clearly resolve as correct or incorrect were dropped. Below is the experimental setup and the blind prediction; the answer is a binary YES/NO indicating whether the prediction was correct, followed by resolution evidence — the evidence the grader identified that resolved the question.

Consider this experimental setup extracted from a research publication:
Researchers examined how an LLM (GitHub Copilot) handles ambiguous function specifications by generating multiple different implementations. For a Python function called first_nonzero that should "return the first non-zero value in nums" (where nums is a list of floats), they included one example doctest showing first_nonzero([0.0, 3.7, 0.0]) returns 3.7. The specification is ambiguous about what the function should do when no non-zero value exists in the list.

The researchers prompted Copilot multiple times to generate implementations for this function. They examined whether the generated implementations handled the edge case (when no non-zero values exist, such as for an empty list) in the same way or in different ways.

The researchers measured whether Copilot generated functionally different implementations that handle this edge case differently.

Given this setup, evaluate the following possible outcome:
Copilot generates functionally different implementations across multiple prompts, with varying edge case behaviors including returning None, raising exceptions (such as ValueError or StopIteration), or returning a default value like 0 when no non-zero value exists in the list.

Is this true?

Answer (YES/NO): YES